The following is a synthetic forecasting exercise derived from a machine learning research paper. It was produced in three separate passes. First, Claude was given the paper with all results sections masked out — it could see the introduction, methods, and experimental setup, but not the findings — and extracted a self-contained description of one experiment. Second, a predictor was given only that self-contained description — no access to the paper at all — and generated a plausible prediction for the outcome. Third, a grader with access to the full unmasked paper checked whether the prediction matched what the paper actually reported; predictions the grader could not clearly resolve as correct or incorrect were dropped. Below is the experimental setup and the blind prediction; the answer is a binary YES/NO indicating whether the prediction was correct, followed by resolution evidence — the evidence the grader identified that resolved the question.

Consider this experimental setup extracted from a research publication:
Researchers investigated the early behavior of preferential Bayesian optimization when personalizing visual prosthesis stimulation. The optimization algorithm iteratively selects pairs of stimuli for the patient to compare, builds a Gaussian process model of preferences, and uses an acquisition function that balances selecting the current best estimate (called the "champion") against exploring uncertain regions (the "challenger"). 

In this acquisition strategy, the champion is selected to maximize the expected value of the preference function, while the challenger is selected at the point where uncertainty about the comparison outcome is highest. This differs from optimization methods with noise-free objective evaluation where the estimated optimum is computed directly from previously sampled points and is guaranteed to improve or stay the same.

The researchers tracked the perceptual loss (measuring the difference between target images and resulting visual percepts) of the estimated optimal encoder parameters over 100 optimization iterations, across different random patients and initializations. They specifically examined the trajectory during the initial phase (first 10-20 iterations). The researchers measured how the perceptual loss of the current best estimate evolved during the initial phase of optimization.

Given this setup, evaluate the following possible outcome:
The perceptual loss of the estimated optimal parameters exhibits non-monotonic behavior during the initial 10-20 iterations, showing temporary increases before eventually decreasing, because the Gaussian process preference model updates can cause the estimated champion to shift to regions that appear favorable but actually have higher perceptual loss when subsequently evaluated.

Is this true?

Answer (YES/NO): YES